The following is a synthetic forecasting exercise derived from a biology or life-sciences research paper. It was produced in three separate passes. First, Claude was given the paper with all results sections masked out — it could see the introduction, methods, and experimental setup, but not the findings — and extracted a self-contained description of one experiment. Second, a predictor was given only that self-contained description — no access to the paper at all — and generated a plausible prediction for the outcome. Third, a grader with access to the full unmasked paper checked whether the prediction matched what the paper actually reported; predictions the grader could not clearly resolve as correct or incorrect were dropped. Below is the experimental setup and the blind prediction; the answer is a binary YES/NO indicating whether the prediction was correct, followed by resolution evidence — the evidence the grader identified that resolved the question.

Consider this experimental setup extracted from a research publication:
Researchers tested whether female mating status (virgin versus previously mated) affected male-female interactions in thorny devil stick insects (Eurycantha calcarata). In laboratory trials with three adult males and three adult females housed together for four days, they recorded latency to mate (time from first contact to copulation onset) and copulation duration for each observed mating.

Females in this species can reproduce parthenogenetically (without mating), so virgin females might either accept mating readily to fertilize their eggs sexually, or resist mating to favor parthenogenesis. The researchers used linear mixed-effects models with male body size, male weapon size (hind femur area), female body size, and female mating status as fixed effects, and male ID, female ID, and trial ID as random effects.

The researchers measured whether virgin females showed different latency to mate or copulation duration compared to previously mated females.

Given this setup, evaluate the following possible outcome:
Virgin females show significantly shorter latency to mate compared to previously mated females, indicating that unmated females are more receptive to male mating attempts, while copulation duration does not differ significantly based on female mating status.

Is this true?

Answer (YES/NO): NO